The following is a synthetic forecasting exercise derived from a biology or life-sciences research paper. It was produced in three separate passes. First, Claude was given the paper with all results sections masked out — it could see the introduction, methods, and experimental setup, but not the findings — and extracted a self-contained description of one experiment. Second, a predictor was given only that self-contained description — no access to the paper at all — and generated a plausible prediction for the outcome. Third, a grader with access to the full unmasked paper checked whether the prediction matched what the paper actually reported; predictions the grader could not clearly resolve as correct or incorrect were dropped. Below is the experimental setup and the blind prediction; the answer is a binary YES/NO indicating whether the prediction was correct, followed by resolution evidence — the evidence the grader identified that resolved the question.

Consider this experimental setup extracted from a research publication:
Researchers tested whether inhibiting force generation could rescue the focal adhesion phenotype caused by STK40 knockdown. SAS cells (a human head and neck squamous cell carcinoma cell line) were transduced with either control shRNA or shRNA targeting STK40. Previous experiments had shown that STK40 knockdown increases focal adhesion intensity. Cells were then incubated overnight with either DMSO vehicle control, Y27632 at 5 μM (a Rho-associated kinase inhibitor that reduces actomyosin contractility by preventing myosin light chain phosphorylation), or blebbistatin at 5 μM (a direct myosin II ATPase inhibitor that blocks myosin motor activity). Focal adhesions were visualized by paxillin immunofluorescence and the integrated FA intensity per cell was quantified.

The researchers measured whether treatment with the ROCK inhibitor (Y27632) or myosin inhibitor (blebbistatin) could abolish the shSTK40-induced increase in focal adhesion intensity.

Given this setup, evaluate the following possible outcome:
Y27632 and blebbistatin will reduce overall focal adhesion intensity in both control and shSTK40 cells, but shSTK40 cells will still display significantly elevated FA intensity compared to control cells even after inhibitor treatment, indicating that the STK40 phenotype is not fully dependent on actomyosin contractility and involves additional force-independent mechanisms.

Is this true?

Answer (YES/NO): NO